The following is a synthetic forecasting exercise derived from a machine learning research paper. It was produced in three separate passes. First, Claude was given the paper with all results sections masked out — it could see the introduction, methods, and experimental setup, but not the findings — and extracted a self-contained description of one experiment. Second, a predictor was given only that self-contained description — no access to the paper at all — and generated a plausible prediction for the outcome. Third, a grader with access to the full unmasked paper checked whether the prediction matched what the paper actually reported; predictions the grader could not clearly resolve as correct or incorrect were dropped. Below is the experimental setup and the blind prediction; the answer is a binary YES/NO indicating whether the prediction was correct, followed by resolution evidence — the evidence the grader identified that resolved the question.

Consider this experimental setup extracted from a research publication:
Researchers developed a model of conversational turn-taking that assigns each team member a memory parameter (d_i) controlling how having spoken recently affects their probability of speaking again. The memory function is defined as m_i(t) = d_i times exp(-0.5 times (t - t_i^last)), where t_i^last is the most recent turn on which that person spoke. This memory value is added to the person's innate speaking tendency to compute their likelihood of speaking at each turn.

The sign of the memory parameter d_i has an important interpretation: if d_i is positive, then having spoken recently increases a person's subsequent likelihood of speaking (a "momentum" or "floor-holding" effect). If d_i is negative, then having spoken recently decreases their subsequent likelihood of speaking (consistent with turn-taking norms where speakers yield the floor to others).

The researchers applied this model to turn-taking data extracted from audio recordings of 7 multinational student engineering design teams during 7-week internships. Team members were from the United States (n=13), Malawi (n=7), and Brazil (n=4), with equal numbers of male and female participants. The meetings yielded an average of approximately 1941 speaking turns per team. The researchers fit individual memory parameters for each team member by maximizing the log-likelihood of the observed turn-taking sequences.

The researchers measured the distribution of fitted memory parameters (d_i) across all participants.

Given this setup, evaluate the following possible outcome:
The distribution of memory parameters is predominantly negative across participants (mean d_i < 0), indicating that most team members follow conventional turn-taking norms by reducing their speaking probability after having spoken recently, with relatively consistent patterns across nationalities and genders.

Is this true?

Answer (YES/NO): NO